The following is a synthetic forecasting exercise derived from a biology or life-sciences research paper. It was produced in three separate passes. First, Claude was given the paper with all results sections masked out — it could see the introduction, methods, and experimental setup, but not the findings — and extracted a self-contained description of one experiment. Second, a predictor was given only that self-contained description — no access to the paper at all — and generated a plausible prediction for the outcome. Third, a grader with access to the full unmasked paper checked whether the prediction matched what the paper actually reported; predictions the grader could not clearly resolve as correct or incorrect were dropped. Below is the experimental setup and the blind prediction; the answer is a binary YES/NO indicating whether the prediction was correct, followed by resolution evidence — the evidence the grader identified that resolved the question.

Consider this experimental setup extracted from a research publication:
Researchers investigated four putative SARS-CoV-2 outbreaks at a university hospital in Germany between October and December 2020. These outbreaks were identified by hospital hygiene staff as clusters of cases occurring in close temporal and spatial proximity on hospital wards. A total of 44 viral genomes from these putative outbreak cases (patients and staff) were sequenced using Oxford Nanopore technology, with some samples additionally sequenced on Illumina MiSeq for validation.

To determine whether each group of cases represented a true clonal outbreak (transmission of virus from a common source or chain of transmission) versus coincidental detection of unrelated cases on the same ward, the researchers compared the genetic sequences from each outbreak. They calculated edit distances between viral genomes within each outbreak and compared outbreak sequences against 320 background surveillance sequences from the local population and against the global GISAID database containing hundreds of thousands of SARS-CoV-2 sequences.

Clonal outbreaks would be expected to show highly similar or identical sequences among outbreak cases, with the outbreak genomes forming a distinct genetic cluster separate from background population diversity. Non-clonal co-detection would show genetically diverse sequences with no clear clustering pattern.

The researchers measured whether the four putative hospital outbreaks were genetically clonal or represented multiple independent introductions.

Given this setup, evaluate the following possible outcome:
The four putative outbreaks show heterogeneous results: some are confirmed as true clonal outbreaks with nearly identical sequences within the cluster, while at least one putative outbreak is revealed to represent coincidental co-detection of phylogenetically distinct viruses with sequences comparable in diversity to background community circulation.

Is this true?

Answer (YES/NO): NO